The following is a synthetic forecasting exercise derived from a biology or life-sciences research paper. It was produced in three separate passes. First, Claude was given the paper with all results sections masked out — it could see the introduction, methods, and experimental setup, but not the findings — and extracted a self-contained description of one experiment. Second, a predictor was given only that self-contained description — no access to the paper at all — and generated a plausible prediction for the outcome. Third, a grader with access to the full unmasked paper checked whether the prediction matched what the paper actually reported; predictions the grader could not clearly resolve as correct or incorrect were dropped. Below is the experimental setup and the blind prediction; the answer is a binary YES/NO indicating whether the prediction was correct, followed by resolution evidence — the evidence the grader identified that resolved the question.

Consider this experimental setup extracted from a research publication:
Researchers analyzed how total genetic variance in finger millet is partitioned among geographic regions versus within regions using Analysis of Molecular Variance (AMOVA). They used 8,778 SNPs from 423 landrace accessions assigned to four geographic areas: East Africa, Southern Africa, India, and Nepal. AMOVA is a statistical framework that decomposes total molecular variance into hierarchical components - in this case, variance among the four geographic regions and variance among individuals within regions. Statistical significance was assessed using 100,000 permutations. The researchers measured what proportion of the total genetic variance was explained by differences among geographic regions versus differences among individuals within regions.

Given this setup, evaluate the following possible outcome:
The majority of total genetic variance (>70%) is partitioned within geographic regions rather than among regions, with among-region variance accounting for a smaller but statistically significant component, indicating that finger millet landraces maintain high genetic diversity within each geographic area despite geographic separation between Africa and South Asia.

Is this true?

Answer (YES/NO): YES